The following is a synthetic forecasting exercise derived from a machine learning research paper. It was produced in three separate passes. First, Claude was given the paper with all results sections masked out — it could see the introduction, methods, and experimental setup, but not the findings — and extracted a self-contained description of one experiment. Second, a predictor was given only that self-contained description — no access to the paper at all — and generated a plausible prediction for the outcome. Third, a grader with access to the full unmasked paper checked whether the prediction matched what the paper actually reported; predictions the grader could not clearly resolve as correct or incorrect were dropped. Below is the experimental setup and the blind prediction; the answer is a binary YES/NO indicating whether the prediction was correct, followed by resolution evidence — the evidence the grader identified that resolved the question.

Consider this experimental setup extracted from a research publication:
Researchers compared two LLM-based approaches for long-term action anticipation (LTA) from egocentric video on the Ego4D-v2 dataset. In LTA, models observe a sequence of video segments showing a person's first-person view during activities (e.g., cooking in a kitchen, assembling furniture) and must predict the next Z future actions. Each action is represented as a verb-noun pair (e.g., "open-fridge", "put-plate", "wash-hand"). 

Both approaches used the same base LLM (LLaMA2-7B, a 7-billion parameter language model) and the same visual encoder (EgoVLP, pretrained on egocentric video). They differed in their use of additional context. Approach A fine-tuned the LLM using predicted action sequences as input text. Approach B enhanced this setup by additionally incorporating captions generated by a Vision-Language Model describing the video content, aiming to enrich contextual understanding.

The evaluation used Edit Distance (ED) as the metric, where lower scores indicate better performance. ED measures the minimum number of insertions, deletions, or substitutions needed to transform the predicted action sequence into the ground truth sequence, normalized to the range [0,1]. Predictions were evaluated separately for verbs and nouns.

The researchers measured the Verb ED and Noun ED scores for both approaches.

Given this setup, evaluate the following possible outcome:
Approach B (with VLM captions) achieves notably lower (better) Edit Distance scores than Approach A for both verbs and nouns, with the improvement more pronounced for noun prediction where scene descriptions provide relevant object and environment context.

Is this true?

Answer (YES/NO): NO